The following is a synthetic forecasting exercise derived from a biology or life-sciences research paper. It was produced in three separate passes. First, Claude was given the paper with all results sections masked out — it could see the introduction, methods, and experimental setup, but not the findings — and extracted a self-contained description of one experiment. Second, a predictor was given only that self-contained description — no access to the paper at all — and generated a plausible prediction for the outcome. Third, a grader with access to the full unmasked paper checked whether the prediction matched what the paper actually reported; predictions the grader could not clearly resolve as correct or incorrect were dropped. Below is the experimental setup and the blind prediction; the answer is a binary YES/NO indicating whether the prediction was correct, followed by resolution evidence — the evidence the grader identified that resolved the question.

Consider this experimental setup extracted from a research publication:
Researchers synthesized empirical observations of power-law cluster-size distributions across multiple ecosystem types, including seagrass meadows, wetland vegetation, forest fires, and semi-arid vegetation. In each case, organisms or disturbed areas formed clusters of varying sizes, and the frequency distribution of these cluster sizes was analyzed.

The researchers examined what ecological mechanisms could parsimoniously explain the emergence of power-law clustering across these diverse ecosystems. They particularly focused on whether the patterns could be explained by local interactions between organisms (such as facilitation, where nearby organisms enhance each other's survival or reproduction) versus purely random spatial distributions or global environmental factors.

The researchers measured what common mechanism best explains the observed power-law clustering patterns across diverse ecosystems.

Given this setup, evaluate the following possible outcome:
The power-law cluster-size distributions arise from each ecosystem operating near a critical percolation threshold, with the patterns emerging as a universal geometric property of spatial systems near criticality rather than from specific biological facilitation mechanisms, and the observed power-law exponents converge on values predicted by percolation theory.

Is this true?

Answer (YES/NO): NO